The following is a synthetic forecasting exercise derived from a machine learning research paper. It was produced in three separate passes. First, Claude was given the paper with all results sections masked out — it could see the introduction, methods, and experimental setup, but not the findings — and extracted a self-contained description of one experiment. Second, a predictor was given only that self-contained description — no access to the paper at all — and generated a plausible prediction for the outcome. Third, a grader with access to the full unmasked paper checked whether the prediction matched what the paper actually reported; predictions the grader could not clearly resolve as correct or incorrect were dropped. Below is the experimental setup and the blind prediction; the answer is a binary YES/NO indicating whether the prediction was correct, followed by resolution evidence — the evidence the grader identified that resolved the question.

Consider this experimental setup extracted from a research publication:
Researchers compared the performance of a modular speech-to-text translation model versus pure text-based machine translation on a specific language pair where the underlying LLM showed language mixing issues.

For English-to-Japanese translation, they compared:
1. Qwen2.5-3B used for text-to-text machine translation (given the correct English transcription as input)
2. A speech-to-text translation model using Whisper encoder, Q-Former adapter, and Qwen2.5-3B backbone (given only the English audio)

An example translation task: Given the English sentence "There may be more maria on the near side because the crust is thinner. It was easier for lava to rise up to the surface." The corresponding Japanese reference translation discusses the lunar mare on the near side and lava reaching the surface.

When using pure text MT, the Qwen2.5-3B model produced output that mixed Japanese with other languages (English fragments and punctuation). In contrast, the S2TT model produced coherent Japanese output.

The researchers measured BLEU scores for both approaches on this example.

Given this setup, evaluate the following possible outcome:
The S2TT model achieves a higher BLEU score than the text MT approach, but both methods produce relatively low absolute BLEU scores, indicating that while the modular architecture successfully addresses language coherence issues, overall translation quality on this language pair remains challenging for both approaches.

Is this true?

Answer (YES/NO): NO